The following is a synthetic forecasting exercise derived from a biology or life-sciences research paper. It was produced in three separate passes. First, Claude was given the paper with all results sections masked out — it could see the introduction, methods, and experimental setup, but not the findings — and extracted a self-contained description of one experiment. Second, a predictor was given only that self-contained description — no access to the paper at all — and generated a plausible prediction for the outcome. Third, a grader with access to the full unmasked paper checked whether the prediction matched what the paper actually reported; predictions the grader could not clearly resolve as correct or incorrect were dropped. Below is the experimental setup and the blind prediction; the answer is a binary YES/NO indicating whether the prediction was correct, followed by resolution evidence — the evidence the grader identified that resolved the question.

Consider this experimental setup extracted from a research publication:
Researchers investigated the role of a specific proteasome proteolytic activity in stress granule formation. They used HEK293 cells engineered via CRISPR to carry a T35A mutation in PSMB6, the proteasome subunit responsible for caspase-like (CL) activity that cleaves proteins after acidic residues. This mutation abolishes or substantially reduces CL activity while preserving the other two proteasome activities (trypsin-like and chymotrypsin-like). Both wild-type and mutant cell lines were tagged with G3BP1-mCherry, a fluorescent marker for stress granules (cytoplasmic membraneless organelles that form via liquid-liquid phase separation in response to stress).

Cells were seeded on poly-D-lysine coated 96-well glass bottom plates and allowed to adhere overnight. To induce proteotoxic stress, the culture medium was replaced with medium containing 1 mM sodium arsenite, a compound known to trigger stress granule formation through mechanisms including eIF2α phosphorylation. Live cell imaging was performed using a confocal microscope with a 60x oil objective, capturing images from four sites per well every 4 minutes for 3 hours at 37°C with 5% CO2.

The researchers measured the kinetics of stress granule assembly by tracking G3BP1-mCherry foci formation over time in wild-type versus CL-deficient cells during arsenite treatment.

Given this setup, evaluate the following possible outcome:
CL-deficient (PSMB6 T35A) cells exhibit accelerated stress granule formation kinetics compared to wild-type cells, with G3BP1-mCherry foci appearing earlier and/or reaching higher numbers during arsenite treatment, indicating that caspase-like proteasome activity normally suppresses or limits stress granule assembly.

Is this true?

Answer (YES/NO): NO